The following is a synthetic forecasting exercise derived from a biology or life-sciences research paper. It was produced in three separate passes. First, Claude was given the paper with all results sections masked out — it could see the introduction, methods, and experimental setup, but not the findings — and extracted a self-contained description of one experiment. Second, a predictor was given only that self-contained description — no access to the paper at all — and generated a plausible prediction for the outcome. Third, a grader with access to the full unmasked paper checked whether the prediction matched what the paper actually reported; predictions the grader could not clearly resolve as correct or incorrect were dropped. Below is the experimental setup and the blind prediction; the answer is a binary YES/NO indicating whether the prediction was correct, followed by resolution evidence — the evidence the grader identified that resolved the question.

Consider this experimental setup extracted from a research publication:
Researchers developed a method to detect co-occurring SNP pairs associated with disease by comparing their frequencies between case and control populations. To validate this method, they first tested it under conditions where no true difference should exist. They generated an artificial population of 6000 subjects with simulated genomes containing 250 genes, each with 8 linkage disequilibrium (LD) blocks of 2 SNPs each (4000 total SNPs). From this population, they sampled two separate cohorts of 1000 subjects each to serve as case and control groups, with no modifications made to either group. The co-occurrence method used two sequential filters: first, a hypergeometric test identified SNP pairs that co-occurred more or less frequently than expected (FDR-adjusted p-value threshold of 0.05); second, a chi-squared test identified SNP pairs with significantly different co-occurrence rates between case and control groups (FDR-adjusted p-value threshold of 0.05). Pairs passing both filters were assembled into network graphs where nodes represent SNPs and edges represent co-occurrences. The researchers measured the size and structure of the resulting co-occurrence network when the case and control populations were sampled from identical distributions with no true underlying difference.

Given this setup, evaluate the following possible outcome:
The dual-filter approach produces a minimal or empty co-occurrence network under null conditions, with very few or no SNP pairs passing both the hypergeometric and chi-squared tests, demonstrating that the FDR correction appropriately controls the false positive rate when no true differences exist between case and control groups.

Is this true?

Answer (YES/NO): YES